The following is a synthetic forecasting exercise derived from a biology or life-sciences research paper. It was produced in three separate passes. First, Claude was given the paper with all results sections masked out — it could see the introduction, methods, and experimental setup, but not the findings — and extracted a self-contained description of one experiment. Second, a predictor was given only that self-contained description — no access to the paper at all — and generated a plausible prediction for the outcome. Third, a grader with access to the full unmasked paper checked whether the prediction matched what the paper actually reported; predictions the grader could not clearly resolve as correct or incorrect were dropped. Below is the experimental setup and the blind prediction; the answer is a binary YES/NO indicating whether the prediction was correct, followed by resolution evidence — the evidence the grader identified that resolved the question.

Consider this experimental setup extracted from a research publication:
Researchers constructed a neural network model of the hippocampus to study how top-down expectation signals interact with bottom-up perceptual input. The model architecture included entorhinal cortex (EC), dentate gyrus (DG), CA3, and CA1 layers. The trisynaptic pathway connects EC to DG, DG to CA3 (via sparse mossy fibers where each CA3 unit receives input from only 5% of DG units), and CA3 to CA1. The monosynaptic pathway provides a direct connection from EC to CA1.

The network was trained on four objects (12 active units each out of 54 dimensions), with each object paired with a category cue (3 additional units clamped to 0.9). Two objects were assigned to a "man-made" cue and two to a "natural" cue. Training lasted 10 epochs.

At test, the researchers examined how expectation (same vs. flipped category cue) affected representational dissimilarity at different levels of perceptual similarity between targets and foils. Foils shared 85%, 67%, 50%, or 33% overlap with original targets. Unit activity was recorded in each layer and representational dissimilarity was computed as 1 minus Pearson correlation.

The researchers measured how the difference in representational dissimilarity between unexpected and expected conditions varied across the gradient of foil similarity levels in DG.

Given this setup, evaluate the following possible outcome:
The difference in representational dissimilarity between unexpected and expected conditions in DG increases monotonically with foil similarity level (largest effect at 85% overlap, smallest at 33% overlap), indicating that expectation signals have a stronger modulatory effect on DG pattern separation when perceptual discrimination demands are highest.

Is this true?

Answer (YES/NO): NO